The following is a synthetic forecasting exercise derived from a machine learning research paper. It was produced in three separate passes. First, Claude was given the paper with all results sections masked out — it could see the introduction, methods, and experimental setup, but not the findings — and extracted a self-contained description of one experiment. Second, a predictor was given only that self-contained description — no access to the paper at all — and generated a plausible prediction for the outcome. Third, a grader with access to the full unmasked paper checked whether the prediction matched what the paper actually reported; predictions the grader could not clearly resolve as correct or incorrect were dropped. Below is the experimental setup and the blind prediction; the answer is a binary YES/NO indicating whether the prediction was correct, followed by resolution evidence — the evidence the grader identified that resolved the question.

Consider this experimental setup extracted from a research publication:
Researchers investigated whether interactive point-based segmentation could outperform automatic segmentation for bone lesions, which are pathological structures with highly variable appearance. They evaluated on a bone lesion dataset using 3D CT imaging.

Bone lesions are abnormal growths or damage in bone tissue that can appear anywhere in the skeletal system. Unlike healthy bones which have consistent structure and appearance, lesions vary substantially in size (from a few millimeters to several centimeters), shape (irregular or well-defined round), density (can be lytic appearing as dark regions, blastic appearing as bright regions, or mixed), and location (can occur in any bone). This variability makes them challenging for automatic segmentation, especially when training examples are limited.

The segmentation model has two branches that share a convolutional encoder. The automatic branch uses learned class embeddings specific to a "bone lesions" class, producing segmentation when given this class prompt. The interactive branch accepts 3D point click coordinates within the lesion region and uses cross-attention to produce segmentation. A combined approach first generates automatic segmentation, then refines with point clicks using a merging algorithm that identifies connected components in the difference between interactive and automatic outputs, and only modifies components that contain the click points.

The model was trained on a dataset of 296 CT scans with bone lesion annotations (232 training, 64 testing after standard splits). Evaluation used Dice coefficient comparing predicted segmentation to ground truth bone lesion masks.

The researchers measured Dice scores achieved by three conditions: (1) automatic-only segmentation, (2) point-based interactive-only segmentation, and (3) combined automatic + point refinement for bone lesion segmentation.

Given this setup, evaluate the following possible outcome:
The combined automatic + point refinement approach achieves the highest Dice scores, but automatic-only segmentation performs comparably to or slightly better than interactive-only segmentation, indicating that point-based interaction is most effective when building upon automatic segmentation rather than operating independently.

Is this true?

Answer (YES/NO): NO